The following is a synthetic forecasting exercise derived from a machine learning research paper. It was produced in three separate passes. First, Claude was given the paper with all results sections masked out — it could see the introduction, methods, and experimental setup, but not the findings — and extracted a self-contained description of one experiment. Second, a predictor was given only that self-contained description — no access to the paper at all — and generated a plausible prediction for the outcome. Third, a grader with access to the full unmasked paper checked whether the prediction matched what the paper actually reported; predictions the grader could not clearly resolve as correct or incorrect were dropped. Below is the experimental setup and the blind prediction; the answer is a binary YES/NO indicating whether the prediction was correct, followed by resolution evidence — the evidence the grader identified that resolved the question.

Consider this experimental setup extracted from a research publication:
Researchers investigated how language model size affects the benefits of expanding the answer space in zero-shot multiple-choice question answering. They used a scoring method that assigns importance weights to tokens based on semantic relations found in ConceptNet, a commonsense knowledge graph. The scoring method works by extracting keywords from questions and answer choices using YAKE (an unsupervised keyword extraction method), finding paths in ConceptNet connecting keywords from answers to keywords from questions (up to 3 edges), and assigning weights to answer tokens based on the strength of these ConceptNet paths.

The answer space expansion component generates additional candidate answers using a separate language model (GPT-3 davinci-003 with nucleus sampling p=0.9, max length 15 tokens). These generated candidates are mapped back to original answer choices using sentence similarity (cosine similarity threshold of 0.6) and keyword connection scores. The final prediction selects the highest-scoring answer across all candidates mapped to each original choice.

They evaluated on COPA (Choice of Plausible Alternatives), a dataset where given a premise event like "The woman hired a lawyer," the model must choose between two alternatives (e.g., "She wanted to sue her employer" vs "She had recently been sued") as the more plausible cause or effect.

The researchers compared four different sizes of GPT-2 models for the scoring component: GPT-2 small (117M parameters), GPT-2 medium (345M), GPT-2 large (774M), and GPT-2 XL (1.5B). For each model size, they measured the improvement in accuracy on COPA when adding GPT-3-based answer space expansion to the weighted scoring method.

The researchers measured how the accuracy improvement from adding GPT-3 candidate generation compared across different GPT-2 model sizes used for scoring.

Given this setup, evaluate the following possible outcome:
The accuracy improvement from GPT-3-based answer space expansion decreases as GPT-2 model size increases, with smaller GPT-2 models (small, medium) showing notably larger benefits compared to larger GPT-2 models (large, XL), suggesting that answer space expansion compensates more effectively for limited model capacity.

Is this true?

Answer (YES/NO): YES